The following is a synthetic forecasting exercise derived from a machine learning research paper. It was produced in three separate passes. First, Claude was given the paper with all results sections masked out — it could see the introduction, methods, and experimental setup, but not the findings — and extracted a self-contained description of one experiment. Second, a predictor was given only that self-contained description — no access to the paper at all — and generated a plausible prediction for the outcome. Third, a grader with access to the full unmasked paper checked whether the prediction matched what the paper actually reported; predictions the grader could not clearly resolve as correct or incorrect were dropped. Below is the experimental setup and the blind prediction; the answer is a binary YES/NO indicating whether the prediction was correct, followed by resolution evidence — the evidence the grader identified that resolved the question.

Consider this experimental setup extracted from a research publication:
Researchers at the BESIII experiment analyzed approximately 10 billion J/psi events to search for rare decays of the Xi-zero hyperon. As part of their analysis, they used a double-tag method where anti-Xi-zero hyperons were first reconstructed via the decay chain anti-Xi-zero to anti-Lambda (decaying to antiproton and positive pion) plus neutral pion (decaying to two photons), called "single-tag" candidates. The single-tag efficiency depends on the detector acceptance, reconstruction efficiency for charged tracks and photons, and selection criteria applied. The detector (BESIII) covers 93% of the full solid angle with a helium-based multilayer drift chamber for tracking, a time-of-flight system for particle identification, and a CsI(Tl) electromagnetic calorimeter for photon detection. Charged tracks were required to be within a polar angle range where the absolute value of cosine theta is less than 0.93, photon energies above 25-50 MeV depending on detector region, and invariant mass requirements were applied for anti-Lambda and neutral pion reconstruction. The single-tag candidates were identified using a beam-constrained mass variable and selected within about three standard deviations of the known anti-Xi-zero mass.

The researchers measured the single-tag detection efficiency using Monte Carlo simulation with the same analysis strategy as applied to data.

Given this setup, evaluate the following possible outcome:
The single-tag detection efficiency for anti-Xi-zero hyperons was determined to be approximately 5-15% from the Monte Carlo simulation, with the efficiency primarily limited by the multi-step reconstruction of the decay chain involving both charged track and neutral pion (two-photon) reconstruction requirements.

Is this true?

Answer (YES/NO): NO